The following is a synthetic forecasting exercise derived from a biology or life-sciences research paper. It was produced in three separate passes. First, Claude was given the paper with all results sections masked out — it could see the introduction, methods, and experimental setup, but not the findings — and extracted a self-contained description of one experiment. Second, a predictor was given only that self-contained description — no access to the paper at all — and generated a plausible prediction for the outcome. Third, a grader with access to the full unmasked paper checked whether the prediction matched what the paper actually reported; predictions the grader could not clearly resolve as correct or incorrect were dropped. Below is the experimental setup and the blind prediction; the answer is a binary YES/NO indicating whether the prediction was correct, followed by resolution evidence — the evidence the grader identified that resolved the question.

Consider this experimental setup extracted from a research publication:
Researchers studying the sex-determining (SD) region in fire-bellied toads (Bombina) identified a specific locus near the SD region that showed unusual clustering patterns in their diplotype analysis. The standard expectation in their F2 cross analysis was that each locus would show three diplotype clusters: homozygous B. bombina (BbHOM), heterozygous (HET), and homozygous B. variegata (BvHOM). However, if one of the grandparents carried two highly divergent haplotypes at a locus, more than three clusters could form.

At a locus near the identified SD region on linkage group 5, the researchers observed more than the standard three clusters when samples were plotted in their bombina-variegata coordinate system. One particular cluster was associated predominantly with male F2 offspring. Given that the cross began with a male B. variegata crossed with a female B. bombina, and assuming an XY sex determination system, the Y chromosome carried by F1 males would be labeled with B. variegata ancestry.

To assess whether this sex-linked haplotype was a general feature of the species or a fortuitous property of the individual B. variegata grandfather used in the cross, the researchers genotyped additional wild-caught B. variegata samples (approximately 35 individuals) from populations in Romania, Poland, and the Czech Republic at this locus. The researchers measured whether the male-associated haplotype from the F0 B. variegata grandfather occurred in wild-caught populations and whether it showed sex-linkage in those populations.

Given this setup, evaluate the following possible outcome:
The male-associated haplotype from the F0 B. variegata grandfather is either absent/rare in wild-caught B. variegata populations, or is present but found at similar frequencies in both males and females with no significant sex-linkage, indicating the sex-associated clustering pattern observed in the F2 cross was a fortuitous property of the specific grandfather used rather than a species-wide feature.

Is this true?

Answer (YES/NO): YES